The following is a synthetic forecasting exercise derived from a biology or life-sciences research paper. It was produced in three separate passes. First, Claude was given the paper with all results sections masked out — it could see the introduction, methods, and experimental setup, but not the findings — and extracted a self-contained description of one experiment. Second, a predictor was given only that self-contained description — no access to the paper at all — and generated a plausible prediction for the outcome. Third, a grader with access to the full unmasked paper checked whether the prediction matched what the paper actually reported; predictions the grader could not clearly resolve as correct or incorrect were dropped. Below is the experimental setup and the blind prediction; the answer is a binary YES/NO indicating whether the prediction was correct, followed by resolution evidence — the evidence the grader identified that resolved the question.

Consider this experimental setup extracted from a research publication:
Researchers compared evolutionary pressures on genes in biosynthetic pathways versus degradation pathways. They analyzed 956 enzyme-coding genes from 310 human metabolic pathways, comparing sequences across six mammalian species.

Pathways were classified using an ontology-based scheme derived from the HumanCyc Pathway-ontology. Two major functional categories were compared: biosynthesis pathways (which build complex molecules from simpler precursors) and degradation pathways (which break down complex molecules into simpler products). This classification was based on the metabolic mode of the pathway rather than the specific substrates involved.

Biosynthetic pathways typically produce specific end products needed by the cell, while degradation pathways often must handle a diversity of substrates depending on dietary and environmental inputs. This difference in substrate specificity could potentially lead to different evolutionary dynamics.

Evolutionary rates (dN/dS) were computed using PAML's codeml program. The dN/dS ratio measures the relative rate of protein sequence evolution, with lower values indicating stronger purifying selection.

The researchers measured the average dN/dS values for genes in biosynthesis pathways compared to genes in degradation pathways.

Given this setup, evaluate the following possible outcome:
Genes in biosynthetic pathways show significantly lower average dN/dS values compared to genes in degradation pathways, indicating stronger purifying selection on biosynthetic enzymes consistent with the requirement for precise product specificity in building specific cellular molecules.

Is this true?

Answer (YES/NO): YES